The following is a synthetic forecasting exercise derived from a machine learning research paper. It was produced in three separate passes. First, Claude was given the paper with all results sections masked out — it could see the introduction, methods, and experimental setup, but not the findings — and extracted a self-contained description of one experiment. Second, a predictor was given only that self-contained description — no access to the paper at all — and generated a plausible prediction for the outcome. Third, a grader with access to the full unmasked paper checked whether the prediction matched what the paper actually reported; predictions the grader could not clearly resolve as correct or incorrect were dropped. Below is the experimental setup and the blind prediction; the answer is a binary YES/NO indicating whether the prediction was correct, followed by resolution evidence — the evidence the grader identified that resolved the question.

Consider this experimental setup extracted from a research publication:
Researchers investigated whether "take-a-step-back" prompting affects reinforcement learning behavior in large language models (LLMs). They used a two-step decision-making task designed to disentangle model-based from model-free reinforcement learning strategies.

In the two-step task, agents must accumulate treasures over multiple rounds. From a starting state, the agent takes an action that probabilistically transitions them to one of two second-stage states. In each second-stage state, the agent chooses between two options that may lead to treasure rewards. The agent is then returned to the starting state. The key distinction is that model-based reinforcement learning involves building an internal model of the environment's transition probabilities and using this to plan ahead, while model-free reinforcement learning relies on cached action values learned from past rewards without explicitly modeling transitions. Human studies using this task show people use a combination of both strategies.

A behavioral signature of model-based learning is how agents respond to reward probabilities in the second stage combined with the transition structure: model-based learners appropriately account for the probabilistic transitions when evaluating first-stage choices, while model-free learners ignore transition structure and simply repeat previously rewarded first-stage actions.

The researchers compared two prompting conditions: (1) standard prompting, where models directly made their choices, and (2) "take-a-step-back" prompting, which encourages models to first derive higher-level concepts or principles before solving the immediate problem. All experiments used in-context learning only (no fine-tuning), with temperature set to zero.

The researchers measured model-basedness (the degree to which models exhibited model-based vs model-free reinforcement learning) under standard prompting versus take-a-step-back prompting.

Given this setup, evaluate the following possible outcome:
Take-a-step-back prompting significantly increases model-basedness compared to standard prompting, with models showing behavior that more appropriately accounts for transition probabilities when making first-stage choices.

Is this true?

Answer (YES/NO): YES